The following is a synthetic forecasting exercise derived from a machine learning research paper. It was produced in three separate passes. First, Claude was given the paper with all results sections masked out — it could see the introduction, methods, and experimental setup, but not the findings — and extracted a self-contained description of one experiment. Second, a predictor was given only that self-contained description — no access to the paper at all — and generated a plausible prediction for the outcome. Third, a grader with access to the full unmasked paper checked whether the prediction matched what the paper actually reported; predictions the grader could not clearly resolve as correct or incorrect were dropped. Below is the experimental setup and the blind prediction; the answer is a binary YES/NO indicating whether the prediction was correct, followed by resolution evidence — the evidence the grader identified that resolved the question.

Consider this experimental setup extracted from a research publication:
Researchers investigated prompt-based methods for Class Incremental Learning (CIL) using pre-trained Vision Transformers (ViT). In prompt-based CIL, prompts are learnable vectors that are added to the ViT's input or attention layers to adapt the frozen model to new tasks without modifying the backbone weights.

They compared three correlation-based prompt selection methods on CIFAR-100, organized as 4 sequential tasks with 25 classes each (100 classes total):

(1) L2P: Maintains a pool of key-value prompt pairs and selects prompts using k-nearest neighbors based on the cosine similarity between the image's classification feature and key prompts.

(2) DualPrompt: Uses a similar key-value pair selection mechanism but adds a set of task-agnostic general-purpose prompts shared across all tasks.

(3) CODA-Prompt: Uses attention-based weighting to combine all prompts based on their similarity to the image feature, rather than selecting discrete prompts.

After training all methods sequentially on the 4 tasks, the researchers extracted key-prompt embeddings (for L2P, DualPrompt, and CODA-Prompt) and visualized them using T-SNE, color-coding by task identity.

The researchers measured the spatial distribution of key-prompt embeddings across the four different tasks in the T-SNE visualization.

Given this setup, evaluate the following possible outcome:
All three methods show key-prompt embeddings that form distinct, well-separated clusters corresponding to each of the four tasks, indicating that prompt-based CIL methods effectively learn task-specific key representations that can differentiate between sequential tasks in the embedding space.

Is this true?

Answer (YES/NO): NO